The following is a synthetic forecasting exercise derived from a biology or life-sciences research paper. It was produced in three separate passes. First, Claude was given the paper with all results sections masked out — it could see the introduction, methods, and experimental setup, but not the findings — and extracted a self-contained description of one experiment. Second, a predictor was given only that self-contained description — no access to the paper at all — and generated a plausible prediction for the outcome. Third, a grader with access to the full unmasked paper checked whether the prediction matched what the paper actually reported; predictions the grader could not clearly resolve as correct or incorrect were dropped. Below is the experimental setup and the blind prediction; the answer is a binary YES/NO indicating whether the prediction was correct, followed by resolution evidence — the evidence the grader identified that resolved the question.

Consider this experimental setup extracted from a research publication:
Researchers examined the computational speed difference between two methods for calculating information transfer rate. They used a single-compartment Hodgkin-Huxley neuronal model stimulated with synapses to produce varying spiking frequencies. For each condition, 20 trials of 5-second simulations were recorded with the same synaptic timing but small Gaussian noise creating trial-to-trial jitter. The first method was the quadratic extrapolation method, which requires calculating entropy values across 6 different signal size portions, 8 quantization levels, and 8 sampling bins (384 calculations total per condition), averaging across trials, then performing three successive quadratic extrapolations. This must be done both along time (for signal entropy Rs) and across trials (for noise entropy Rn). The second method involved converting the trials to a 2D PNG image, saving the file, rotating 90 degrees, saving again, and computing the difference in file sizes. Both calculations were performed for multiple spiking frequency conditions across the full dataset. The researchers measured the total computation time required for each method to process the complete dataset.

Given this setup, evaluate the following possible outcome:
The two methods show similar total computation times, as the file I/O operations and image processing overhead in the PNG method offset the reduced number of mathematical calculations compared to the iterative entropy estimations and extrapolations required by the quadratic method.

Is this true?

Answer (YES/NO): NO